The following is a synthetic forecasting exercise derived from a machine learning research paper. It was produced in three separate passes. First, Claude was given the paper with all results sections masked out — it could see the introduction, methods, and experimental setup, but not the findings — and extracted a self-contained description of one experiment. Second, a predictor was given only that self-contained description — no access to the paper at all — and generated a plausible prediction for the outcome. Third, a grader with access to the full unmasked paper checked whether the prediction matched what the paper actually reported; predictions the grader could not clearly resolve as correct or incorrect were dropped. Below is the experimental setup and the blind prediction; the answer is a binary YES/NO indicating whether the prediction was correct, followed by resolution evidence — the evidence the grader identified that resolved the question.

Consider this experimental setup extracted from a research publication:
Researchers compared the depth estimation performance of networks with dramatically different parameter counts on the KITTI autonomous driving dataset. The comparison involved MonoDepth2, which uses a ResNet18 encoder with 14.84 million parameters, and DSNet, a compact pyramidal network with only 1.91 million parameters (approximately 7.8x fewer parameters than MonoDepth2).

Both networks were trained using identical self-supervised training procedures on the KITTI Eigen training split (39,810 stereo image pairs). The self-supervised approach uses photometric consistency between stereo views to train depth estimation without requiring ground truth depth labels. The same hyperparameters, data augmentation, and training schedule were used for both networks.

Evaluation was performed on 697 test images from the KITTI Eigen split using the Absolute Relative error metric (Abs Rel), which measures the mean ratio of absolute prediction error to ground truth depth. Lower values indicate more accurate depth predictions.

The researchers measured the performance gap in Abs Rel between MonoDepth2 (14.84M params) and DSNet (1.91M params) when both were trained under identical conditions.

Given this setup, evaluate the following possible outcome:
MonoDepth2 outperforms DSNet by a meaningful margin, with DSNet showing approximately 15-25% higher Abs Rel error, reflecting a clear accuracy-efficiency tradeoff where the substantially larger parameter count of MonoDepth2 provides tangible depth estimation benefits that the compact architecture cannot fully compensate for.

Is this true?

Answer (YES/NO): YES